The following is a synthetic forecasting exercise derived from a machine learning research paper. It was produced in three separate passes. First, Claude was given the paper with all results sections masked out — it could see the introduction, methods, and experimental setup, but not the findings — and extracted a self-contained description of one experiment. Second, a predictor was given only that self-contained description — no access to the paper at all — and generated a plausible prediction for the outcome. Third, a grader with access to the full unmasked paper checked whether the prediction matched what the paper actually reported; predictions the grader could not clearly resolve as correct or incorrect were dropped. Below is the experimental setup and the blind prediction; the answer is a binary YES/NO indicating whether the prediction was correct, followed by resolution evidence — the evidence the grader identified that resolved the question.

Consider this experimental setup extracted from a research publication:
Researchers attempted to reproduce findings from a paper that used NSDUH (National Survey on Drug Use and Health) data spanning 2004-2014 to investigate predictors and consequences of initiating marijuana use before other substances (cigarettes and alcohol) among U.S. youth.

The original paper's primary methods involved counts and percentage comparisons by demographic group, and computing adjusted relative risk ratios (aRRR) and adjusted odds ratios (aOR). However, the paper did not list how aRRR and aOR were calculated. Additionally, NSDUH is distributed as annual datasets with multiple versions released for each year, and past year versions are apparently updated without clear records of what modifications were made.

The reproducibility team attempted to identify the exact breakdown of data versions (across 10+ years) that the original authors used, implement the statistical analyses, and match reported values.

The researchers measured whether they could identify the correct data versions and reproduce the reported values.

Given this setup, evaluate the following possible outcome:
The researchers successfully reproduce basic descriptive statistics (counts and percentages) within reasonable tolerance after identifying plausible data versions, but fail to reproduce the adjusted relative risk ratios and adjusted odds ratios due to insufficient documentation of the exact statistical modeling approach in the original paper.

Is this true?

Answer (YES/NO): NO